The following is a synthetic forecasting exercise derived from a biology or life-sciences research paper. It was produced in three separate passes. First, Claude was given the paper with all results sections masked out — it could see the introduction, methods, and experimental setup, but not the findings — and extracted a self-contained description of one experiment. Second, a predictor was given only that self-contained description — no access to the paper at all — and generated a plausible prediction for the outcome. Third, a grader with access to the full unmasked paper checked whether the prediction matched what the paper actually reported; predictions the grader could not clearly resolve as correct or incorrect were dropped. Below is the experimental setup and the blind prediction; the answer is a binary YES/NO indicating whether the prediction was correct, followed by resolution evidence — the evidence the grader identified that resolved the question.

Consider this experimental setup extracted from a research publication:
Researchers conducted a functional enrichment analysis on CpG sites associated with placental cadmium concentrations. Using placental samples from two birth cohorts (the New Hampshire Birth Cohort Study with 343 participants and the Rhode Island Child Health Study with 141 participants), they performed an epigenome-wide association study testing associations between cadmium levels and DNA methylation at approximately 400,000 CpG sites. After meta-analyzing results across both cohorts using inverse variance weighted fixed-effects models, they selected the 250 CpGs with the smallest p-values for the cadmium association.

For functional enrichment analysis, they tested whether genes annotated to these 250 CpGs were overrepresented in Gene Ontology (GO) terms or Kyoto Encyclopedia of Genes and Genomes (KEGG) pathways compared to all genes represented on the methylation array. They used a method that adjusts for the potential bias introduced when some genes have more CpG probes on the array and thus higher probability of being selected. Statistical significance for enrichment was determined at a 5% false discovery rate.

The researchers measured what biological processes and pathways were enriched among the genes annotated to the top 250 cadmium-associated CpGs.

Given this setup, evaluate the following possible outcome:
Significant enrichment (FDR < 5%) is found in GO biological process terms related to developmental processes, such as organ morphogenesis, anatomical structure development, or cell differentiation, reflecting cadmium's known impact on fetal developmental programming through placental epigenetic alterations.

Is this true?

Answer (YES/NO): NO